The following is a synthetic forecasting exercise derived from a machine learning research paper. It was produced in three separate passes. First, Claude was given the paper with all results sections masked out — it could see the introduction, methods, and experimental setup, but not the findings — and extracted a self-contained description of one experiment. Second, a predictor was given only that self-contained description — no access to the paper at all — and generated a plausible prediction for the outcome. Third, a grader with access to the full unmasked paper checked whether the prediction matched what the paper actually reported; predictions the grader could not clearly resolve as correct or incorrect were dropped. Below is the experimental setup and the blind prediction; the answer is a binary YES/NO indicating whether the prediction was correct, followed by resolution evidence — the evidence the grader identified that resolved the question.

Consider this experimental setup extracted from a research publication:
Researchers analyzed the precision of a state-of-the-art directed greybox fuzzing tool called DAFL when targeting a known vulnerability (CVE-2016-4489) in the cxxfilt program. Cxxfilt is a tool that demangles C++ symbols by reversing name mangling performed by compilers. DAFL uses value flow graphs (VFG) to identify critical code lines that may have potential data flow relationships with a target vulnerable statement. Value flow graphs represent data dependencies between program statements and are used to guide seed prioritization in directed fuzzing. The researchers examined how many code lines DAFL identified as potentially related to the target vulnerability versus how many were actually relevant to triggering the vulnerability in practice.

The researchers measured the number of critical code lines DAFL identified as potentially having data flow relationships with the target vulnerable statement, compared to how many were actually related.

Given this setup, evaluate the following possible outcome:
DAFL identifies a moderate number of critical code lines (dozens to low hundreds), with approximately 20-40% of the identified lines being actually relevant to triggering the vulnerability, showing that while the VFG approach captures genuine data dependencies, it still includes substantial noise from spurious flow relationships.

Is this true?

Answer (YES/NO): NO